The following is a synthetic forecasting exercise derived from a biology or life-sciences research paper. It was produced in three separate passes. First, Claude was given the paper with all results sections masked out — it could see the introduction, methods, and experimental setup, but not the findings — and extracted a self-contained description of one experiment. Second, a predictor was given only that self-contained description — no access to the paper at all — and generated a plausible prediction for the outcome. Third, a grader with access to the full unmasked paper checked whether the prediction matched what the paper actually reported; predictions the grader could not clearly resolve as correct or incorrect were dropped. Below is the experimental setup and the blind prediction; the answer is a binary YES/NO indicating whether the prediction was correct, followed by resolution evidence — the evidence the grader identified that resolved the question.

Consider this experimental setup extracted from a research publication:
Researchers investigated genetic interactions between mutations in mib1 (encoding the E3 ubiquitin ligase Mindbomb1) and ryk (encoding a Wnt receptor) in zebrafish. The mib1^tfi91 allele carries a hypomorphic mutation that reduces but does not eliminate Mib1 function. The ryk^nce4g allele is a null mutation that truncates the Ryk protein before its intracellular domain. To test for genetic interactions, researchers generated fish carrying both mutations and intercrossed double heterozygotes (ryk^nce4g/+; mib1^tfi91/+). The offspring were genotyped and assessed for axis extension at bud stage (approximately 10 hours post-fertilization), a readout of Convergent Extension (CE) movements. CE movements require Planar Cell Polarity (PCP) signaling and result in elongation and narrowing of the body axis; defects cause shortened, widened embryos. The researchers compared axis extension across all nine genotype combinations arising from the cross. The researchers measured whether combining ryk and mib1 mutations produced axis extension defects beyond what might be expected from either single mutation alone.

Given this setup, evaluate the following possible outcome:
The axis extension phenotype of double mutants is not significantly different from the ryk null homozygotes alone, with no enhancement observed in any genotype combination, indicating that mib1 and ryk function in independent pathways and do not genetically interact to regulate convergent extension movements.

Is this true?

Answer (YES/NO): NO